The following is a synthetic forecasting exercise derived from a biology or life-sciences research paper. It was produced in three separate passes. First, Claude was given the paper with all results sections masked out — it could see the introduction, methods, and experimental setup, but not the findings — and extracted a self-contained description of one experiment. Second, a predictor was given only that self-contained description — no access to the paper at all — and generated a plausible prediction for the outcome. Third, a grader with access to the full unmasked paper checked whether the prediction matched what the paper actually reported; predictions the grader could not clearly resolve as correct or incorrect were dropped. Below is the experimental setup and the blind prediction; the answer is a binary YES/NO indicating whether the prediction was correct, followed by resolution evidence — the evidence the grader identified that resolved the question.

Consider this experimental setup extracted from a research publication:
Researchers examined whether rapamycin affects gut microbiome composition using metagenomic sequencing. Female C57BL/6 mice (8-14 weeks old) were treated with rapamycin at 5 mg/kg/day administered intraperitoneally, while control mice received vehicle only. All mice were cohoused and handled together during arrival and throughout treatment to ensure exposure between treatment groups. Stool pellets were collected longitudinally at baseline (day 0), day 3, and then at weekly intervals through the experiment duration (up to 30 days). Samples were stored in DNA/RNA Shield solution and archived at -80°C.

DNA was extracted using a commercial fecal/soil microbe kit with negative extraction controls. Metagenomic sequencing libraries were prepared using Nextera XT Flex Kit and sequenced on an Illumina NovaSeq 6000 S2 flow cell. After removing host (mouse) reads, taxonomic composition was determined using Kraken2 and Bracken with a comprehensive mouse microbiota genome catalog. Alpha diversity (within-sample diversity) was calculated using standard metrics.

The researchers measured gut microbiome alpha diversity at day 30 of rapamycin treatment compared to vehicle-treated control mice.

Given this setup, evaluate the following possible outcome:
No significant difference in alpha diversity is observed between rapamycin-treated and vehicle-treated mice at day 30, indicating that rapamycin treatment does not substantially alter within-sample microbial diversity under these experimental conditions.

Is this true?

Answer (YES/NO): NO